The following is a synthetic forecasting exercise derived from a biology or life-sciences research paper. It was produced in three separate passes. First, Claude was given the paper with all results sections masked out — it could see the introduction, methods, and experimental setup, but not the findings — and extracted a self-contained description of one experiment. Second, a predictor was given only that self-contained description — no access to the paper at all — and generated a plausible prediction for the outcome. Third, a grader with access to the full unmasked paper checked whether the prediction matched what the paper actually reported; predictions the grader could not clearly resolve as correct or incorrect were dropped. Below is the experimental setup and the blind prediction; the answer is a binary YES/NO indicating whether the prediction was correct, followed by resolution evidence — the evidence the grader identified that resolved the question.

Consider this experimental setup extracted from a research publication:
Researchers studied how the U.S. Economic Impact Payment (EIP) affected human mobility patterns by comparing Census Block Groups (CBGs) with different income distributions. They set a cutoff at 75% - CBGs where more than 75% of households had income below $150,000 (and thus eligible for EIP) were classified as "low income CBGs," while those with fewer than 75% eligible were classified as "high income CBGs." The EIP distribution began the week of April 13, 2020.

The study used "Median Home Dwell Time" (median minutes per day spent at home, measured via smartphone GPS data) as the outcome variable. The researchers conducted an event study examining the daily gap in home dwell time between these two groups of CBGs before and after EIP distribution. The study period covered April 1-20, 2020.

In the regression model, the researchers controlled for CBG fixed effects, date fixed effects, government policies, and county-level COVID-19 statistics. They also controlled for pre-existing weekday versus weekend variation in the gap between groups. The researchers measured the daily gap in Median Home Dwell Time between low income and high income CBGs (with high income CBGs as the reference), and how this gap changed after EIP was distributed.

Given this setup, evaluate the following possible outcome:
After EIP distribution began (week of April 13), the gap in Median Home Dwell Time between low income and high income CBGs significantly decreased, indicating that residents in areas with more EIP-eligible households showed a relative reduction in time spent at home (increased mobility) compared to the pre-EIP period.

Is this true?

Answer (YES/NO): NO